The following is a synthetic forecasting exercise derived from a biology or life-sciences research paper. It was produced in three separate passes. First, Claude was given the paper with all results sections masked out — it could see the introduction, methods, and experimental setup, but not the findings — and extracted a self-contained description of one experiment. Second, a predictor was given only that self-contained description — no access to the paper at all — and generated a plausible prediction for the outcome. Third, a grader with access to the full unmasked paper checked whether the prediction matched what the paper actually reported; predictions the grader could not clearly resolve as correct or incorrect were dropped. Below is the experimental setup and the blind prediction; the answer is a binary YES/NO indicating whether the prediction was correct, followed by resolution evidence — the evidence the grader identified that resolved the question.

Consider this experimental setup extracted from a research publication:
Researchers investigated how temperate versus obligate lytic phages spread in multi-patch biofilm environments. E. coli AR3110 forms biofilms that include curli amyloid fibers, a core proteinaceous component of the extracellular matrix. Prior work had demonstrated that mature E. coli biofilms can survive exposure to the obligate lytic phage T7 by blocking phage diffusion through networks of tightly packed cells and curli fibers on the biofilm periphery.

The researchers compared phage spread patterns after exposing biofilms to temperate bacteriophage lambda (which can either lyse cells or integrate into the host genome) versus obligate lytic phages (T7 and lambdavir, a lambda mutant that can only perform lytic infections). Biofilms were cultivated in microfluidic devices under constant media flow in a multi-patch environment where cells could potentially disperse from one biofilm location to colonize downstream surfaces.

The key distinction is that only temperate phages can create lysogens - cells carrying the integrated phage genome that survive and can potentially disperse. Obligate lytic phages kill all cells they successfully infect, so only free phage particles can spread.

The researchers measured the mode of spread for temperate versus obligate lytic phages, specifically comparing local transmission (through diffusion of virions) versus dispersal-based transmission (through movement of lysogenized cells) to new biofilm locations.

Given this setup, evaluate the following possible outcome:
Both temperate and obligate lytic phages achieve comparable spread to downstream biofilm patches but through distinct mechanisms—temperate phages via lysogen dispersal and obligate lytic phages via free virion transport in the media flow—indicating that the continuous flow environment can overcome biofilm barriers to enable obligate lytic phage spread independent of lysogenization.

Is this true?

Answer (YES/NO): NO